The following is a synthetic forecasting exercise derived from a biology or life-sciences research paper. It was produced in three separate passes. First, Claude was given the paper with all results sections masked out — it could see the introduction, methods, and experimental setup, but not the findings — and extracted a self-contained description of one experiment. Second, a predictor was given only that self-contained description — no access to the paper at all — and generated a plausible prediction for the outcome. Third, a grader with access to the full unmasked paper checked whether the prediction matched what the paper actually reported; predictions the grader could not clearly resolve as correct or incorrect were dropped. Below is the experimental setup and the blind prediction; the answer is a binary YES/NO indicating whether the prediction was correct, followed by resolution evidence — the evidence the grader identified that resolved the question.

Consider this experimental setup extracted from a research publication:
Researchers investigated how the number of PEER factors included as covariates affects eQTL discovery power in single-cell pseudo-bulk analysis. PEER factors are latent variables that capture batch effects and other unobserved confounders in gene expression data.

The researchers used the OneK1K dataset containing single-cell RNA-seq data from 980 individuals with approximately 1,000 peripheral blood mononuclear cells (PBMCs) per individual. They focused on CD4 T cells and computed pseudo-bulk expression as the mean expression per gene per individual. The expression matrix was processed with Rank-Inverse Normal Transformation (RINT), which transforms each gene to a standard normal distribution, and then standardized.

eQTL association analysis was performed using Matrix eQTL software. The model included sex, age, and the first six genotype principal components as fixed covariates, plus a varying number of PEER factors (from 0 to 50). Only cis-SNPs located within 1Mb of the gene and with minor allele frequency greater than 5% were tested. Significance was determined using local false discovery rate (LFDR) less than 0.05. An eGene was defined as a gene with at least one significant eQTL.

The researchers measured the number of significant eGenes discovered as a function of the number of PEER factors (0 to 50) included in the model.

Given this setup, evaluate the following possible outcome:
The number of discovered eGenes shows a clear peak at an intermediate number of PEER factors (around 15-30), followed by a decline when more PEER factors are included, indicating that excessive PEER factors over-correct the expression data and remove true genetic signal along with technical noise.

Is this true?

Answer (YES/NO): NO